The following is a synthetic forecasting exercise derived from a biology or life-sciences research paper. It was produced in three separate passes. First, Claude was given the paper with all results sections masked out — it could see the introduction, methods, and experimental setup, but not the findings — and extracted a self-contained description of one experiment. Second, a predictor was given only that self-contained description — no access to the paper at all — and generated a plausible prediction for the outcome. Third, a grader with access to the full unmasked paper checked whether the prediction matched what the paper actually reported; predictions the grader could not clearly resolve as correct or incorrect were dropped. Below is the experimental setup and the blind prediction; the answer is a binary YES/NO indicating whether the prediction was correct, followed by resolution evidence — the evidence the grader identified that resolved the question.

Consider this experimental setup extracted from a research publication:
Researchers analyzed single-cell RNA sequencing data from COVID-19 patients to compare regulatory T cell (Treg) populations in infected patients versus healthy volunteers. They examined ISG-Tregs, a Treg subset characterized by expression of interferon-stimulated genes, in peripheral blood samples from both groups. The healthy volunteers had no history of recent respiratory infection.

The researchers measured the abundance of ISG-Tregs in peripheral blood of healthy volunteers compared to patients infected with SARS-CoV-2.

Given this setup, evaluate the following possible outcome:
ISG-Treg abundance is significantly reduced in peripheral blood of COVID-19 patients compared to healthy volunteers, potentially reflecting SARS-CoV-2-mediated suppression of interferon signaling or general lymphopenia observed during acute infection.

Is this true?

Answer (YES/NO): NO